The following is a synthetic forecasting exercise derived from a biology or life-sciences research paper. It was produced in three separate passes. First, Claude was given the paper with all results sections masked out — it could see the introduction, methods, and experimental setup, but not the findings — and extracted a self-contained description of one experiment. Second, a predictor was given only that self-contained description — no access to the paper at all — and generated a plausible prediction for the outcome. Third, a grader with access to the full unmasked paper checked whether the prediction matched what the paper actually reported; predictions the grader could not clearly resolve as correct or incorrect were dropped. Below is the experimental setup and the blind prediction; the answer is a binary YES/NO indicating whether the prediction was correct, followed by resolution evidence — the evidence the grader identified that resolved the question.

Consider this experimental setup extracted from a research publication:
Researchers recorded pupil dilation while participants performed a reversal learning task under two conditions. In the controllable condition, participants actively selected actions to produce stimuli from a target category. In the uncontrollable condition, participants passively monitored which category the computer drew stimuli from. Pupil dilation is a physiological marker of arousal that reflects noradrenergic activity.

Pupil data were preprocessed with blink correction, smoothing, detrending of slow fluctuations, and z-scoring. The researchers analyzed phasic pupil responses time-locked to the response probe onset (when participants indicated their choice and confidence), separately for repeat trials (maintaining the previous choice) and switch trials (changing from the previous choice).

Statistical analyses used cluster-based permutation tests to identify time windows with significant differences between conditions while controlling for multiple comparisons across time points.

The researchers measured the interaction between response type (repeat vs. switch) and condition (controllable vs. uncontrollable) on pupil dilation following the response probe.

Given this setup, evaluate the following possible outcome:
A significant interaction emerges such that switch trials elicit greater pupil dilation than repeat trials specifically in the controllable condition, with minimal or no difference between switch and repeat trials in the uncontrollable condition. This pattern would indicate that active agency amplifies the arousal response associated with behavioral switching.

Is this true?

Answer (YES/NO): YES